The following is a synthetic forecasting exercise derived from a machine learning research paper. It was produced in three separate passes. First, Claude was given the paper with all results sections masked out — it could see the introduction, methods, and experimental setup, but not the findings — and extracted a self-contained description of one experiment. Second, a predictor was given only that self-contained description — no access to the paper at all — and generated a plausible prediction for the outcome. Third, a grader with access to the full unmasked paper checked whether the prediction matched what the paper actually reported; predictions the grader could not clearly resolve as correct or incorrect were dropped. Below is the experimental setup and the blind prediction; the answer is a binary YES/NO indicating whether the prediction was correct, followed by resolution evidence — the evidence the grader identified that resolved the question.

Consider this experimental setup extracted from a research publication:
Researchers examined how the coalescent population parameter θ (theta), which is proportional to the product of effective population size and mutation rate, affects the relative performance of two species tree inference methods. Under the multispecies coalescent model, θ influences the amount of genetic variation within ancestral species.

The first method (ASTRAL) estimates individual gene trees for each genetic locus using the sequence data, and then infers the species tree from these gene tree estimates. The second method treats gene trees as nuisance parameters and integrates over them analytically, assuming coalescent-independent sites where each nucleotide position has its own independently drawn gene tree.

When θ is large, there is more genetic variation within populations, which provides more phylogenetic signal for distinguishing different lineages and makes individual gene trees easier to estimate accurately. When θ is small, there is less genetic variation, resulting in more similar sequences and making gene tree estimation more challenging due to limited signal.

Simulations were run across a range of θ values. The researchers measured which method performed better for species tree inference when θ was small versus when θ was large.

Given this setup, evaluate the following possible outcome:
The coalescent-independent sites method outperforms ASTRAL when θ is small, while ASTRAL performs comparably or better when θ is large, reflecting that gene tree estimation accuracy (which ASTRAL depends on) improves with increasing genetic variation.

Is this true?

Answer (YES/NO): YES